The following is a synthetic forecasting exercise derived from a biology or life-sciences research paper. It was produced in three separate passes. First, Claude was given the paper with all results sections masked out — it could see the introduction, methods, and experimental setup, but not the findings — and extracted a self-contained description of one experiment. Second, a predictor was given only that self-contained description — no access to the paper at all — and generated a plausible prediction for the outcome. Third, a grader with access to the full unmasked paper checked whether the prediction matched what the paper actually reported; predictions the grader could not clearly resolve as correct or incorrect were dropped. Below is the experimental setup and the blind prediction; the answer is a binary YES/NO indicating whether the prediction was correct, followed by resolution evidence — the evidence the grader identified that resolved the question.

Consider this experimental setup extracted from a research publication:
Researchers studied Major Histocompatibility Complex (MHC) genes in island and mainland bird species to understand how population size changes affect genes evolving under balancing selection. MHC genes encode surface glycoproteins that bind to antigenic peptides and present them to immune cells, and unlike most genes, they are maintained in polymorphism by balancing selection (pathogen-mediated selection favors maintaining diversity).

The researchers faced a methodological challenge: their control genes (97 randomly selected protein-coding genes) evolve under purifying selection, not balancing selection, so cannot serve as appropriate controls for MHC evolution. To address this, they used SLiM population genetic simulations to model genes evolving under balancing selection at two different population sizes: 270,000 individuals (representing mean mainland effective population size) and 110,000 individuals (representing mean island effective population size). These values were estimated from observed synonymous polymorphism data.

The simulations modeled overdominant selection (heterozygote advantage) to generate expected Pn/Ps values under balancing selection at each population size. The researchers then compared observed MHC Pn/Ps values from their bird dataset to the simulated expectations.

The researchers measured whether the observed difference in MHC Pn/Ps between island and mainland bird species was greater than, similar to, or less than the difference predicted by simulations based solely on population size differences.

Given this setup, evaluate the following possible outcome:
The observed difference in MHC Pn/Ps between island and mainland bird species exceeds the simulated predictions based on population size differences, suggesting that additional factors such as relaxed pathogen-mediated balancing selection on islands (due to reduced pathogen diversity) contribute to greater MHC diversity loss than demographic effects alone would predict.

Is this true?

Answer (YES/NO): NO